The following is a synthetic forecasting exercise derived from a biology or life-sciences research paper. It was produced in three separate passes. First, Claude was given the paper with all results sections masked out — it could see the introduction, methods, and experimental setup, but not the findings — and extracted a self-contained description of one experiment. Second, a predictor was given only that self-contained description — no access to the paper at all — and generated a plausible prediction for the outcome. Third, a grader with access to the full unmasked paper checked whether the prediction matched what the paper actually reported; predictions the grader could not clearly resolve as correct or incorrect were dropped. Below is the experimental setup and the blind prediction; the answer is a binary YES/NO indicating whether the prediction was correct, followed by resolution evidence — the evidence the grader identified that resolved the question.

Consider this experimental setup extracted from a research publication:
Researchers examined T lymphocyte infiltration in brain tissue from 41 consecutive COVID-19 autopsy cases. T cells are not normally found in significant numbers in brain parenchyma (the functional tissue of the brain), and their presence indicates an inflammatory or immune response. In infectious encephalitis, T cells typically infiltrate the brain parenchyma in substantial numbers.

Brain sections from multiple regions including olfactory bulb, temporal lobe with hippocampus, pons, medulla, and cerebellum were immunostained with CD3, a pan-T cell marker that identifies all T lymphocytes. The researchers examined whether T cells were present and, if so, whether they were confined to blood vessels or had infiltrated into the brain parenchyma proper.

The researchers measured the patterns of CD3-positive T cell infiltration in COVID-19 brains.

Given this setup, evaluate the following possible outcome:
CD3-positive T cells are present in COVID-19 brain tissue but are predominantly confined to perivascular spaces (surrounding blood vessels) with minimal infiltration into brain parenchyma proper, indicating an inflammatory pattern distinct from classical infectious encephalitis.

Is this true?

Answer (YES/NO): YES